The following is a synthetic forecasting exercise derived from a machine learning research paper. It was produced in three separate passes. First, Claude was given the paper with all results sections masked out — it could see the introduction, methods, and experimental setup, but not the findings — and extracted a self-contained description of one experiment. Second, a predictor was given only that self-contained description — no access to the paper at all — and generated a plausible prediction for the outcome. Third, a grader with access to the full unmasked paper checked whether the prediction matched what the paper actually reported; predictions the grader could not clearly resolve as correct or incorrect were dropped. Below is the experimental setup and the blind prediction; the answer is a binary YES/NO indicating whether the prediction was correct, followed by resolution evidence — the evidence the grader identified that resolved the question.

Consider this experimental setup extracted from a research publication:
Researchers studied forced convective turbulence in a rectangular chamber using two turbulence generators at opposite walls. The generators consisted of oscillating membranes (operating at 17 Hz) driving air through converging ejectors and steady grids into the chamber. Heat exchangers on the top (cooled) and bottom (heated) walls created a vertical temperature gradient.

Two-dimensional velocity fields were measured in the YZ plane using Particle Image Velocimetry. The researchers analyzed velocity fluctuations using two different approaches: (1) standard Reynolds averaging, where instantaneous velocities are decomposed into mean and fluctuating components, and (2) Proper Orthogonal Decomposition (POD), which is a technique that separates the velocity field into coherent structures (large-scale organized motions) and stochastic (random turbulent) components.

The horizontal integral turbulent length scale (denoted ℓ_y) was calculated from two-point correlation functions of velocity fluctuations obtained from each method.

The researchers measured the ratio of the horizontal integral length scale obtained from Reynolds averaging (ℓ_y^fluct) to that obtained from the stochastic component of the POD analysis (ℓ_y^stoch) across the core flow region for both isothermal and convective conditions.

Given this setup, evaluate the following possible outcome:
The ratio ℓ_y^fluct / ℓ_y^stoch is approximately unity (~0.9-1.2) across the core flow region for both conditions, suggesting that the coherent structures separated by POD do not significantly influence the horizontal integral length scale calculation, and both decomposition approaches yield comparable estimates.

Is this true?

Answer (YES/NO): NO